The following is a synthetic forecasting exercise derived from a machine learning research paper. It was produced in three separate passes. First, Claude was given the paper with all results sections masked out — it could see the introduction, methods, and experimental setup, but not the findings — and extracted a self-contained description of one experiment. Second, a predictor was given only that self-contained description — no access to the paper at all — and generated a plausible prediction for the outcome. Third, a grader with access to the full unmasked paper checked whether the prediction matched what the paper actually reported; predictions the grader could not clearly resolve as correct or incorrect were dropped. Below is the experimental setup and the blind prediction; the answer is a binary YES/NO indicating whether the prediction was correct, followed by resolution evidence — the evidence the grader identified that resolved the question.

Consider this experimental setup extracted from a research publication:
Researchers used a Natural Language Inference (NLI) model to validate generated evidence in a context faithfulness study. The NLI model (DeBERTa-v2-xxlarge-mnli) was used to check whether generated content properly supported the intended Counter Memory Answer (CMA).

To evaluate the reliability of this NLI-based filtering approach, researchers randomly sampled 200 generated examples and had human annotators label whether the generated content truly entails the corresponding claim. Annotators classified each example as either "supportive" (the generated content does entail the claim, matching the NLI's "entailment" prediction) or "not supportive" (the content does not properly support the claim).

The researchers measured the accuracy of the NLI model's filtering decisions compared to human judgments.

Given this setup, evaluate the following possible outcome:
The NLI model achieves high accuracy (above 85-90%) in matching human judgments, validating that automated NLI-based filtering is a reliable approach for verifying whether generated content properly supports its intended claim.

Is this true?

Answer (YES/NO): YES